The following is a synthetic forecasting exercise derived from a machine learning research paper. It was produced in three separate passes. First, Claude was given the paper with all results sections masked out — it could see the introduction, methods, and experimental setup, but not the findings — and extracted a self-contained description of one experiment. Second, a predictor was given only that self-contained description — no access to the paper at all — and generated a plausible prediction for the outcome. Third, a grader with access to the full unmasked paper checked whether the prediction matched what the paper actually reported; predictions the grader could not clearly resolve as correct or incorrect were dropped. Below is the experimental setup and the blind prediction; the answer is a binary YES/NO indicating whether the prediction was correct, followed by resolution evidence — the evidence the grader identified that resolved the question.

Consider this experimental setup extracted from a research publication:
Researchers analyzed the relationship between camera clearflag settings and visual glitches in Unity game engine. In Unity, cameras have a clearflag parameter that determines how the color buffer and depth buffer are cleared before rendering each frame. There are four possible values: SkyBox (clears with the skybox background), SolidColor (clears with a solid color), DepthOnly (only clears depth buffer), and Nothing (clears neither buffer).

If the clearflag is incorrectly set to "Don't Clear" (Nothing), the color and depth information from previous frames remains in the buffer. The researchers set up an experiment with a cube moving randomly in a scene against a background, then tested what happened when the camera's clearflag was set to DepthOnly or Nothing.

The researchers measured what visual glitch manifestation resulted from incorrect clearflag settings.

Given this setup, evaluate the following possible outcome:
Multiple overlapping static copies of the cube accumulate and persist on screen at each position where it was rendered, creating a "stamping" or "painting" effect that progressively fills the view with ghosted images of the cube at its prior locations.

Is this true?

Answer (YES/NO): YES